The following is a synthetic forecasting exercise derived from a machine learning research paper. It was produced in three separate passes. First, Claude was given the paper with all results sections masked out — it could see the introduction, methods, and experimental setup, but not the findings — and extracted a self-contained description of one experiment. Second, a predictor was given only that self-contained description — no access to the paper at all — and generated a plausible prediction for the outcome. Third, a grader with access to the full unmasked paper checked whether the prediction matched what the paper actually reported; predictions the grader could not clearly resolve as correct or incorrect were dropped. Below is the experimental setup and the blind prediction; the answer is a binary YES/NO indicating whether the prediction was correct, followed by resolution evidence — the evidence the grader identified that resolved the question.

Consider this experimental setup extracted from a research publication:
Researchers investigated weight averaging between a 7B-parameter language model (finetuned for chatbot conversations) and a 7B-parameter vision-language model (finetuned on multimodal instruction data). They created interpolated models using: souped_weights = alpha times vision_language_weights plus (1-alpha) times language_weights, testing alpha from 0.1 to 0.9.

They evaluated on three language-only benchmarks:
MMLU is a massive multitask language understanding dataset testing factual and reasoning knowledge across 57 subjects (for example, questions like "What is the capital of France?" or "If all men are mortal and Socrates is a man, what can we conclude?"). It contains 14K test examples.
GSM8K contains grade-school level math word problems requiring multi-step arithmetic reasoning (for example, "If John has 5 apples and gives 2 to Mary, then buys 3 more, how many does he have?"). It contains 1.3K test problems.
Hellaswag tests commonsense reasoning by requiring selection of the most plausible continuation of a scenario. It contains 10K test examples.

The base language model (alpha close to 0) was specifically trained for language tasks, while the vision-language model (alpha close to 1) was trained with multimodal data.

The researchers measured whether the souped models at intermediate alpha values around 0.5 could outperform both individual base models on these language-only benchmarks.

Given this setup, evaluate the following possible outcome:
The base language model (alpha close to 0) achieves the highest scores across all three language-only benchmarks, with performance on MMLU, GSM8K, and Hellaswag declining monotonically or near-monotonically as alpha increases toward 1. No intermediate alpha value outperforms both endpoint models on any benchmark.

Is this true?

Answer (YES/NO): NO